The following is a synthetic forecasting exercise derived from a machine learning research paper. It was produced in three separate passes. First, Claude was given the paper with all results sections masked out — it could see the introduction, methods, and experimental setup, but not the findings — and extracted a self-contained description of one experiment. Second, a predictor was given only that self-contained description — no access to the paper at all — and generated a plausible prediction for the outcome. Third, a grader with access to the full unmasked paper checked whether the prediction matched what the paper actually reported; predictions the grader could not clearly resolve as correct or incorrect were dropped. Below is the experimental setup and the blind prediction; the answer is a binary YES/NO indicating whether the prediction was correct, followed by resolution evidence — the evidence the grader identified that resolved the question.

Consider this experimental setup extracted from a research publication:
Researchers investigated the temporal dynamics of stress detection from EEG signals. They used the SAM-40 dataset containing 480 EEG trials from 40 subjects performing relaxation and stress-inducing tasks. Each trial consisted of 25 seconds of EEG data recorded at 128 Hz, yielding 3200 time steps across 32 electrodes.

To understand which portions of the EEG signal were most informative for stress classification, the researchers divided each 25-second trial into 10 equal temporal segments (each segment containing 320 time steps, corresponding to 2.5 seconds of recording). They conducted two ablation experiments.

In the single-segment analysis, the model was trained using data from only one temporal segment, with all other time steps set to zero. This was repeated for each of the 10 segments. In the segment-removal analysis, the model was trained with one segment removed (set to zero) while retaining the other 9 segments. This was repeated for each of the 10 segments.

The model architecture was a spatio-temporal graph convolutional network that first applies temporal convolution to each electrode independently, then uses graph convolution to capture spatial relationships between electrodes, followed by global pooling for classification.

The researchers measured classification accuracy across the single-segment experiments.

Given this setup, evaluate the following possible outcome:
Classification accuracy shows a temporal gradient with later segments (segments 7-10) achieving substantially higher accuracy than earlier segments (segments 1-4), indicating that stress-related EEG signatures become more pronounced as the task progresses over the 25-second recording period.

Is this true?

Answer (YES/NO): NO